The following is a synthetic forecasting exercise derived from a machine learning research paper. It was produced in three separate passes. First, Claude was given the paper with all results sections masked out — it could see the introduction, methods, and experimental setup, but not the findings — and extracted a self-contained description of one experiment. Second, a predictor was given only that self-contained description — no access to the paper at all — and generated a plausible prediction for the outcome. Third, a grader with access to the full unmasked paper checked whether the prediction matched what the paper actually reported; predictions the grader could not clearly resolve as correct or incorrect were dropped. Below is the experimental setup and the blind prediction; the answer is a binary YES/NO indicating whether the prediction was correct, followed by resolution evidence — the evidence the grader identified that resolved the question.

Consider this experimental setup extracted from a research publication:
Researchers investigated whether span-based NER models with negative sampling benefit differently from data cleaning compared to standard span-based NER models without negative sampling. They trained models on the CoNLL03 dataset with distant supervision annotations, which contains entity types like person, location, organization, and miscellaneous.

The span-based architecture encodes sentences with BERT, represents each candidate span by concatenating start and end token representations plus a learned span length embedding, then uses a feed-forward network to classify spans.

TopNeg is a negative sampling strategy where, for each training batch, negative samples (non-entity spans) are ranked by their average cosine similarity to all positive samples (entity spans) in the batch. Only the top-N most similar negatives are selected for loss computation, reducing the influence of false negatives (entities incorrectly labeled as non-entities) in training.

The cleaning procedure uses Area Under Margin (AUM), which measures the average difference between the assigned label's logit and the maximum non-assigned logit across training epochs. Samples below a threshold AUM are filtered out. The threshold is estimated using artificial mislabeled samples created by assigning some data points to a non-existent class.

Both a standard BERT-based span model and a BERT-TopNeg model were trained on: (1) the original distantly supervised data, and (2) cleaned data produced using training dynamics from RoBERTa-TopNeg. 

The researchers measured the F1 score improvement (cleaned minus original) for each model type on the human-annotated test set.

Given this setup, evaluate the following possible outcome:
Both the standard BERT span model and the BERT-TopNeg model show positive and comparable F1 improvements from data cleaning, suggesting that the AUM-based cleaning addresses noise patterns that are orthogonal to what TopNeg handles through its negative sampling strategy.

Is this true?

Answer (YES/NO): NO